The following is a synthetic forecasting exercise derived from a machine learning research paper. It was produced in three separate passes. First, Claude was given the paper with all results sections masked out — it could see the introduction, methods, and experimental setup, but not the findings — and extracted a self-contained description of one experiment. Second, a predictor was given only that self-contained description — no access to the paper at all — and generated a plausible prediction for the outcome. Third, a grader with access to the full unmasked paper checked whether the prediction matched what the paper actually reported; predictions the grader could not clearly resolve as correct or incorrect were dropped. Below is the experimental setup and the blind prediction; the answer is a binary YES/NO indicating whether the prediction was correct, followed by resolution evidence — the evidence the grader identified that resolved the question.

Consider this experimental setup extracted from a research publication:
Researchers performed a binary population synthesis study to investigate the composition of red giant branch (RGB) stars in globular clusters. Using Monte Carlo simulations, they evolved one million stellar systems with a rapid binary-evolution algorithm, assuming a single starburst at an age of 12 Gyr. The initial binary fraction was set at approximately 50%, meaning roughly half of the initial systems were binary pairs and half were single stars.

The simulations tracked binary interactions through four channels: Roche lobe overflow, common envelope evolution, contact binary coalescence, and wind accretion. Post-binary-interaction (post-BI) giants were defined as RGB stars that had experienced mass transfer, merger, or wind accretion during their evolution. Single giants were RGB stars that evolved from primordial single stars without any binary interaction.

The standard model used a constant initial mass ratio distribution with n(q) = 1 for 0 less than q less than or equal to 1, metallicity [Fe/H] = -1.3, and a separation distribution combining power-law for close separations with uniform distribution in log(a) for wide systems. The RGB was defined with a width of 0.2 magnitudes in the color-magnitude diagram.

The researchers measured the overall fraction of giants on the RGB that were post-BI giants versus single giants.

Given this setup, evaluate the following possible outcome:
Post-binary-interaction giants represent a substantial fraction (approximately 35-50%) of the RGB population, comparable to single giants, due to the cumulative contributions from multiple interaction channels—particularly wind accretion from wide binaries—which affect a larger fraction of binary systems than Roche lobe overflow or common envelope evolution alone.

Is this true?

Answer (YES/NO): NO